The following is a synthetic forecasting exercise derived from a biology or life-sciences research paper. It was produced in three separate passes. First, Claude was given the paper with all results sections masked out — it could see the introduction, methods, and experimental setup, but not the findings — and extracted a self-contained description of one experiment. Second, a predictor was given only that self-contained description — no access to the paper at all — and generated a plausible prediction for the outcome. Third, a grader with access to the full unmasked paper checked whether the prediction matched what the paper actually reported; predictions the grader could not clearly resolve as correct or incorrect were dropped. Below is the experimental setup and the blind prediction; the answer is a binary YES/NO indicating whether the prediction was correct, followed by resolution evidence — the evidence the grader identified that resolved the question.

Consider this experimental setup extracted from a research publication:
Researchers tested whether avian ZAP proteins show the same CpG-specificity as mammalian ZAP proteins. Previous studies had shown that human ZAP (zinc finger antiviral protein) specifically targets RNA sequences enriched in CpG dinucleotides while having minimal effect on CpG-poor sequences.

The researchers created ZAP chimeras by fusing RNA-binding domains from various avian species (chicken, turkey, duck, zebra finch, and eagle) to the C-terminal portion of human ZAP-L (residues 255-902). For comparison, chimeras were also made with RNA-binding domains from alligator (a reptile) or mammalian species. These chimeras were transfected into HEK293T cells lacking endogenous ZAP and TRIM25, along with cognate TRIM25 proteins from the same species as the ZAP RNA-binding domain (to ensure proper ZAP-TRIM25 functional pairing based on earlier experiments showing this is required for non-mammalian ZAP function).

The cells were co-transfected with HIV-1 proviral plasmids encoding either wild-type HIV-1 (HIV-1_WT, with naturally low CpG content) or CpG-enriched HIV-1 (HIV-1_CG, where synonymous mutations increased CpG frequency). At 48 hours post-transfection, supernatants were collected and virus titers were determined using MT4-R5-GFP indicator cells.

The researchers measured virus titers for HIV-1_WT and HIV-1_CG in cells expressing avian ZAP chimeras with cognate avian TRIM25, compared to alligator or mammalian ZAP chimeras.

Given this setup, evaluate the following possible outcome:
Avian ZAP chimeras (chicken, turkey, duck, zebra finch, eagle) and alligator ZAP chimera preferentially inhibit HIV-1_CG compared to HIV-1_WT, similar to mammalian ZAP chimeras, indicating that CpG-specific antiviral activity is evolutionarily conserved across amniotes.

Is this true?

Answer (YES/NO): NO